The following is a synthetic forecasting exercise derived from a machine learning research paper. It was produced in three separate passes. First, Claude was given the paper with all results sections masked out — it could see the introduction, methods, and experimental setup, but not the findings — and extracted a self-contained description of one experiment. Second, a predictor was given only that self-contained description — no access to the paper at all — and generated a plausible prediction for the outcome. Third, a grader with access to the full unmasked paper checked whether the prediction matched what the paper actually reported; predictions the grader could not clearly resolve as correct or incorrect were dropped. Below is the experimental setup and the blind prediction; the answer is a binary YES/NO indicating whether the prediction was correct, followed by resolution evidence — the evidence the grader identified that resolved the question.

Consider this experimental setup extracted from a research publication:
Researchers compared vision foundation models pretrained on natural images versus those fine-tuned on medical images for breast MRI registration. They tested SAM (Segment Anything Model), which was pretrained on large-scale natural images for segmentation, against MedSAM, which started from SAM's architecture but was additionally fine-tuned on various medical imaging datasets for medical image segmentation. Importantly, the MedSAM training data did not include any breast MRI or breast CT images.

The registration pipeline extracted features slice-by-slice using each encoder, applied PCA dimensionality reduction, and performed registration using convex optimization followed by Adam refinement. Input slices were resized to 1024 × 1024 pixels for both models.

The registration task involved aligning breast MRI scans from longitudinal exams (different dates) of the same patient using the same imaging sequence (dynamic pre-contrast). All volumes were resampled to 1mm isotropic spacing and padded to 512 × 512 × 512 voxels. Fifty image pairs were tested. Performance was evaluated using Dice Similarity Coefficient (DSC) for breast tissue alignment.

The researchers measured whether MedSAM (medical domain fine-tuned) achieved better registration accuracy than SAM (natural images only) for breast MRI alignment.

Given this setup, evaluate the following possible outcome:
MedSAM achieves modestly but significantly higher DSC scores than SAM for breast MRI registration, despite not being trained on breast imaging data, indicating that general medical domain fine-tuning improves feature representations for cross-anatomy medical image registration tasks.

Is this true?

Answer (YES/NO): NO